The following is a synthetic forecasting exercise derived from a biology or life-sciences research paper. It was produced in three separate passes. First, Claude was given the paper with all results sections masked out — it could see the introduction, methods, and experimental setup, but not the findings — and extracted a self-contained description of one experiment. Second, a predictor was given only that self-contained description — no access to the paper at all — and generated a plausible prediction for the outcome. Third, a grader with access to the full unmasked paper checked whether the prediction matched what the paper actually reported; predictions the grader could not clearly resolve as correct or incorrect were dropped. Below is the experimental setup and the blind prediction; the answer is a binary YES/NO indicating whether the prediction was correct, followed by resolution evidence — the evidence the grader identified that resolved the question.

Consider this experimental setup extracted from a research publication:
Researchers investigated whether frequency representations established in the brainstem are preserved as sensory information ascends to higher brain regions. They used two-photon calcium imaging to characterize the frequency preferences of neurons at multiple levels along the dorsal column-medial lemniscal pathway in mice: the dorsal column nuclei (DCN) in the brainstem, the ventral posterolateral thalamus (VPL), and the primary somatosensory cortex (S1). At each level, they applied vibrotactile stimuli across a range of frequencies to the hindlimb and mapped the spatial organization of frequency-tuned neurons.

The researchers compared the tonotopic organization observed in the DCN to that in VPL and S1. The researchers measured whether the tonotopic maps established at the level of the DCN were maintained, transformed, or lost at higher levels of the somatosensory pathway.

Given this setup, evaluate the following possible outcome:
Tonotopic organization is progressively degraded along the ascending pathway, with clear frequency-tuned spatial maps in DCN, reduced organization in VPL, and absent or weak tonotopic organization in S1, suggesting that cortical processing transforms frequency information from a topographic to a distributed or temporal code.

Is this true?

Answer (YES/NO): NO